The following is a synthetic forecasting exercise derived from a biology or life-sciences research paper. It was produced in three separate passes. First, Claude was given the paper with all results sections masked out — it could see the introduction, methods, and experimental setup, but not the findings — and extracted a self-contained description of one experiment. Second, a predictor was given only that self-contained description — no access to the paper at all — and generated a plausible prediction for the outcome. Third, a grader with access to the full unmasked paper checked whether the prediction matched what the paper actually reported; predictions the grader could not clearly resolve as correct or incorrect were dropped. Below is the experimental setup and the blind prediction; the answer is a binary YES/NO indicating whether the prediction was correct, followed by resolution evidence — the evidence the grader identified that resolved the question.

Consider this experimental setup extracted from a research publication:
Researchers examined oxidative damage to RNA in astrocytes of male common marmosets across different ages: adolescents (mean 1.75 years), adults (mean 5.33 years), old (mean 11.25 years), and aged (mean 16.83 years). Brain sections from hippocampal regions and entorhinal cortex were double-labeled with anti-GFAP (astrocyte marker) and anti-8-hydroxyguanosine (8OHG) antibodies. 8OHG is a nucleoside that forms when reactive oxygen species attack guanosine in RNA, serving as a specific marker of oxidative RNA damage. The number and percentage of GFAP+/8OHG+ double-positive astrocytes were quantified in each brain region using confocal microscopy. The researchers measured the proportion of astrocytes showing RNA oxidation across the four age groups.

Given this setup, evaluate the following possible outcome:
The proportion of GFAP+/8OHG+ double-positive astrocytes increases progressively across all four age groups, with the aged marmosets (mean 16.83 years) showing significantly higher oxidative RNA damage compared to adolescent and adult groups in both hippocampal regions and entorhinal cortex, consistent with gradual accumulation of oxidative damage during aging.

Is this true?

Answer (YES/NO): NO